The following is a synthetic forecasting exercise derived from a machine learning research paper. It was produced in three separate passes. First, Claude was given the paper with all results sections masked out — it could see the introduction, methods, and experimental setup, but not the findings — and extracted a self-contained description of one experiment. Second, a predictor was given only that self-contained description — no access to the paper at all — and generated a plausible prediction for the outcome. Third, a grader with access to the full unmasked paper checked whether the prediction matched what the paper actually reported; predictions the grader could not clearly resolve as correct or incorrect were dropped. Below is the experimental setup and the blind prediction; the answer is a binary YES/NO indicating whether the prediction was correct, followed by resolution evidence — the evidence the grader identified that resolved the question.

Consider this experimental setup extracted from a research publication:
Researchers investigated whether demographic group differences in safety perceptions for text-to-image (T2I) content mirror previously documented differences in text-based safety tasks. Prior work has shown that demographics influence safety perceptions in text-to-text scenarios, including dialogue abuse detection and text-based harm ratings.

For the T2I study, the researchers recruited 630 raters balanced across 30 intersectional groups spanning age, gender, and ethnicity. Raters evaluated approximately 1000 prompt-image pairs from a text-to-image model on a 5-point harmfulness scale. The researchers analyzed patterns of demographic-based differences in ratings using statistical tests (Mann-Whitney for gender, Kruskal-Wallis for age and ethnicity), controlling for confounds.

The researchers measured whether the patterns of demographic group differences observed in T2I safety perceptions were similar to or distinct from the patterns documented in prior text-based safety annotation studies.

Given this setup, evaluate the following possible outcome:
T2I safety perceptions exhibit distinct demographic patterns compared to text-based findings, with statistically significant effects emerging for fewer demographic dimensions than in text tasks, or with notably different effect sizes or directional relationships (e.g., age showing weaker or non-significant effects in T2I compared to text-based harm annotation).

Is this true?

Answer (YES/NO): YES